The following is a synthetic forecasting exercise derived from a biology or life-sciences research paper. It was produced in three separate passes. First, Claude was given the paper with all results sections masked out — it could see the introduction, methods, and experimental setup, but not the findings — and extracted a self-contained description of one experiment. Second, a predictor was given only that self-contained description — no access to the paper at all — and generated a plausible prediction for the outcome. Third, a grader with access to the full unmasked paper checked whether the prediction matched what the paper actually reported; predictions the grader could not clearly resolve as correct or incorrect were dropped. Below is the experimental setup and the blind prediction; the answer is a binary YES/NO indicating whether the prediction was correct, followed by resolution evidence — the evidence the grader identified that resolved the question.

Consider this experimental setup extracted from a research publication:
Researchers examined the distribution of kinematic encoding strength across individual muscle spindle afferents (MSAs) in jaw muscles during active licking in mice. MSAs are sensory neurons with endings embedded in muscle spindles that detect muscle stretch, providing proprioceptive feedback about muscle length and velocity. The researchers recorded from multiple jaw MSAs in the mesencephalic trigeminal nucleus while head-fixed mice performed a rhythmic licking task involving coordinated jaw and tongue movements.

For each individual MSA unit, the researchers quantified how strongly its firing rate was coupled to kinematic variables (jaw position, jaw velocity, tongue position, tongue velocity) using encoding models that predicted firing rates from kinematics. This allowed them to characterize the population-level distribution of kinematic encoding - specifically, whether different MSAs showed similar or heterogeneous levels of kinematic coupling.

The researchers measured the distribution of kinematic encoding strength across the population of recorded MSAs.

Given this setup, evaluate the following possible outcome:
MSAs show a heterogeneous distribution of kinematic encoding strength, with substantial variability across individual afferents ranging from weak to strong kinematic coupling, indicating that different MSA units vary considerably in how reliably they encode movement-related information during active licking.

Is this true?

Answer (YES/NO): YES